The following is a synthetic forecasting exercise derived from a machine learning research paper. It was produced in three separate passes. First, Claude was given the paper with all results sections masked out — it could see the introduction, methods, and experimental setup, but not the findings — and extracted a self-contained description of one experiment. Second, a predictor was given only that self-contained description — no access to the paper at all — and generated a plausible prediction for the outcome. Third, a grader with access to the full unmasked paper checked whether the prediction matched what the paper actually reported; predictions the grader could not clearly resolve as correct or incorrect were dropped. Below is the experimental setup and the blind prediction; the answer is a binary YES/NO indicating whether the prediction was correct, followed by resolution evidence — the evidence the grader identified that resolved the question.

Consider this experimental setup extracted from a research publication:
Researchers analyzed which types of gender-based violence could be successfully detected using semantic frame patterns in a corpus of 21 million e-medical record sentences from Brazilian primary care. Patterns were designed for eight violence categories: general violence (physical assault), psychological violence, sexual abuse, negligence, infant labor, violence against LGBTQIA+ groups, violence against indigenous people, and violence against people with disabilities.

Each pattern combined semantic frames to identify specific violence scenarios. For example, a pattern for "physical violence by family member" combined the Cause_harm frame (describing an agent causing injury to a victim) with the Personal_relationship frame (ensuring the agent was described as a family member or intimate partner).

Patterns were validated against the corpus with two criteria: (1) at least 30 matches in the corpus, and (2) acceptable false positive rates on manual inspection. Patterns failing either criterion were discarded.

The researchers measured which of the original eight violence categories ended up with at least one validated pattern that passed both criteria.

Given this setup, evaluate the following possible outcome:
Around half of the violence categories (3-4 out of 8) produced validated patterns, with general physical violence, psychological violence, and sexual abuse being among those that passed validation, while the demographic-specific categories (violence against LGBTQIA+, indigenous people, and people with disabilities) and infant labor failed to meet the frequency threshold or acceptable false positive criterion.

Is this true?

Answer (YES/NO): NO